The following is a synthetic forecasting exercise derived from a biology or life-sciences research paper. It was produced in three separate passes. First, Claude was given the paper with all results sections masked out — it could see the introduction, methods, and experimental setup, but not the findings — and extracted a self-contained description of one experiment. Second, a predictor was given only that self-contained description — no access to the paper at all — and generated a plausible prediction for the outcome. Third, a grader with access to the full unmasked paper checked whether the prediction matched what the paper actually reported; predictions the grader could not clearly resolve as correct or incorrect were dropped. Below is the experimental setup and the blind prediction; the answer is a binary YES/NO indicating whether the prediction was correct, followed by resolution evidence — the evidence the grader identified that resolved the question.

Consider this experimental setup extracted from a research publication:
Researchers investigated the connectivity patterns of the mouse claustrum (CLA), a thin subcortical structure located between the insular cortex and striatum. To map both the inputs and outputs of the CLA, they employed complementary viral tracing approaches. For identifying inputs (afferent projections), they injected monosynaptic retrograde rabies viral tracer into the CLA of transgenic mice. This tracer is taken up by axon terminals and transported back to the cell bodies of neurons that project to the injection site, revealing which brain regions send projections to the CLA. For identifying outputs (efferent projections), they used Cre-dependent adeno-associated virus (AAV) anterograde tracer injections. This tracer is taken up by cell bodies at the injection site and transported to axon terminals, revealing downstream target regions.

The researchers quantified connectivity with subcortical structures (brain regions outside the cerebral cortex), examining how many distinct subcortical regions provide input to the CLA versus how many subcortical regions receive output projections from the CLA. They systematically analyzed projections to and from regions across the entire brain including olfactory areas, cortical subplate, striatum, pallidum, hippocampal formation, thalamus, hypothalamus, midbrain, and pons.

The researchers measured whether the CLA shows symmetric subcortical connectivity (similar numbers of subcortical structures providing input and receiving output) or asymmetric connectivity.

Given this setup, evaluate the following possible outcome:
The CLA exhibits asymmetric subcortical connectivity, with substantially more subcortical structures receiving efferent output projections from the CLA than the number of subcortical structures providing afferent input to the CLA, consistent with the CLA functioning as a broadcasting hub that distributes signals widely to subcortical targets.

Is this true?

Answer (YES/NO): NO